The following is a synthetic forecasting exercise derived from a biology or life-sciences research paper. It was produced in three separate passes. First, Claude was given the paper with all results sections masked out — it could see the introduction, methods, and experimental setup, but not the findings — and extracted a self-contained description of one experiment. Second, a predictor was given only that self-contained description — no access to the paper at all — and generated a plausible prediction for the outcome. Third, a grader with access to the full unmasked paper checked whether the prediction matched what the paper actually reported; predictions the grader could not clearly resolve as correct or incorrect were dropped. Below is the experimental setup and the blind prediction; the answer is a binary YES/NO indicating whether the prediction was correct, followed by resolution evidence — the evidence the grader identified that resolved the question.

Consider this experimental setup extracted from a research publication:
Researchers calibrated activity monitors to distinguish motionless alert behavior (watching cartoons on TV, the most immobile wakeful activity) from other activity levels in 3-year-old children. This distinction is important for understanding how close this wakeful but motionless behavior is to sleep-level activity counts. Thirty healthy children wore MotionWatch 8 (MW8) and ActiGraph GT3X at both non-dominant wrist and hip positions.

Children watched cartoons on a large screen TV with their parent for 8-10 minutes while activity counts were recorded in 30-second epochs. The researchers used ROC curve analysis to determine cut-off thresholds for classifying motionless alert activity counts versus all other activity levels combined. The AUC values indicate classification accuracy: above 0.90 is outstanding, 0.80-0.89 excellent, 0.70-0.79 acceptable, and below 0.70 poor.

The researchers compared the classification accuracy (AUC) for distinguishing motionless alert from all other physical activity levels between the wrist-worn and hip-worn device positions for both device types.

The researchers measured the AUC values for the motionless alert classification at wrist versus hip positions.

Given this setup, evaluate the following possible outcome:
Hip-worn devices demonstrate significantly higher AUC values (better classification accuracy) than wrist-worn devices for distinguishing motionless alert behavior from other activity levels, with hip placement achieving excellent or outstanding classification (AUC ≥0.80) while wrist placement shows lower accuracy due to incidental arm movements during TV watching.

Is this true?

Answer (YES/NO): NO